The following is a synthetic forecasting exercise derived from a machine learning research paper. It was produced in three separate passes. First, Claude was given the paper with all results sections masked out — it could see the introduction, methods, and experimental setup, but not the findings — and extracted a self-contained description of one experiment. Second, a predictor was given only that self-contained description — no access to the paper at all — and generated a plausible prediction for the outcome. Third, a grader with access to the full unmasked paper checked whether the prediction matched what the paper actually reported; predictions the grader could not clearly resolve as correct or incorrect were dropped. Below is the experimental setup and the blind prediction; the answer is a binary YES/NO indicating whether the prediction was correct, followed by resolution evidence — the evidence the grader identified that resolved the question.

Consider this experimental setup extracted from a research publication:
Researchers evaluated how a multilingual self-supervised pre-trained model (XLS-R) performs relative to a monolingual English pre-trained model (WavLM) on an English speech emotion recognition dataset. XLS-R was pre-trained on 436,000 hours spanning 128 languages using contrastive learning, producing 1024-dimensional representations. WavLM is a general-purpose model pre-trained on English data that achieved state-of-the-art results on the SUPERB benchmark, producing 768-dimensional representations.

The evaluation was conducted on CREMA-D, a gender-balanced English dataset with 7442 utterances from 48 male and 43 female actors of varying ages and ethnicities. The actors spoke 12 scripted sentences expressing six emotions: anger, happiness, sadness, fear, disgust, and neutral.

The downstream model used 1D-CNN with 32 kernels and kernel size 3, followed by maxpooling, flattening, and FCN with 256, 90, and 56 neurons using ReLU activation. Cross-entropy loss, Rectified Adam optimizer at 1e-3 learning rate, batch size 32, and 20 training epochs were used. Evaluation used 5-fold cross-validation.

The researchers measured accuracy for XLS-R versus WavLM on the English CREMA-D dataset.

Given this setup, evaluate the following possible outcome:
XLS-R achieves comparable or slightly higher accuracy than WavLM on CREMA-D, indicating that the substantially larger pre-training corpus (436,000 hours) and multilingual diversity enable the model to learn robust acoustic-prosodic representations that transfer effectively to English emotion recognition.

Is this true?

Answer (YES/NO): NO